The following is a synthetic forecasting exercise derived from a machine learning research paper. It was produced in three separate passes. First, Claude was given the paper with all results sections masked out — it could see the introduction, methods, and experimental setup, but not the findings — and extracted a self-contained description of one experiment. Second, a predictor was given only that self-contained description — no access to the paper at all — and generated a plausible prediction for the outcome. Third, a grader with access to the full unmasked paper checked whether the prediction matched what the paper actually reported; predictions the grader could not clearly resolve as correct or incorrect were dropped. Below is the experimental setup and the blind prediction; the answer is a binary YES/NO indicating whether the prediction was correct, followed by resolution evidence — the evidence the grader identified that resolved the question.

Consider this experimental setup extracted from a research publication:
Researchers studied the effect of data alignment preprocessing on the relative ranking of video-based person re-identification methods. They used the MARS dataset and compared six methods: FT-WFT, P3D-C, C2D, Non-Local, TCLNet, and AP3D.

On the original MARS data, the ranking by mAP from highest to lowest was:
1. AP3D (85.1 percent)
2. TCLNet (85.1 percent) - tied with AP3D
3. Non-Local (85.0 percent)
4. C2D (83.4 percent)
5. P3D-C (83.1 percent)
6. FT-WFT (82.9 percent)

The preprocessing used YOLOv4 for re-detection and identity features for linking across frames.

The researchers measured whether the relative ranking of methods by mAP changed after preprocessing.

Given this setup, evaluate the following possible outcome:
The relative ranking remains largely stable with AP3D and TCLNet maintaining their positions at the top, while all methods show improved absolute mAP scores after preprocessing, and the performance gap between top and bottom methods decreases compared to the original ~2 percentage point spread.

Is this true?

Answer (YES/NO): NO